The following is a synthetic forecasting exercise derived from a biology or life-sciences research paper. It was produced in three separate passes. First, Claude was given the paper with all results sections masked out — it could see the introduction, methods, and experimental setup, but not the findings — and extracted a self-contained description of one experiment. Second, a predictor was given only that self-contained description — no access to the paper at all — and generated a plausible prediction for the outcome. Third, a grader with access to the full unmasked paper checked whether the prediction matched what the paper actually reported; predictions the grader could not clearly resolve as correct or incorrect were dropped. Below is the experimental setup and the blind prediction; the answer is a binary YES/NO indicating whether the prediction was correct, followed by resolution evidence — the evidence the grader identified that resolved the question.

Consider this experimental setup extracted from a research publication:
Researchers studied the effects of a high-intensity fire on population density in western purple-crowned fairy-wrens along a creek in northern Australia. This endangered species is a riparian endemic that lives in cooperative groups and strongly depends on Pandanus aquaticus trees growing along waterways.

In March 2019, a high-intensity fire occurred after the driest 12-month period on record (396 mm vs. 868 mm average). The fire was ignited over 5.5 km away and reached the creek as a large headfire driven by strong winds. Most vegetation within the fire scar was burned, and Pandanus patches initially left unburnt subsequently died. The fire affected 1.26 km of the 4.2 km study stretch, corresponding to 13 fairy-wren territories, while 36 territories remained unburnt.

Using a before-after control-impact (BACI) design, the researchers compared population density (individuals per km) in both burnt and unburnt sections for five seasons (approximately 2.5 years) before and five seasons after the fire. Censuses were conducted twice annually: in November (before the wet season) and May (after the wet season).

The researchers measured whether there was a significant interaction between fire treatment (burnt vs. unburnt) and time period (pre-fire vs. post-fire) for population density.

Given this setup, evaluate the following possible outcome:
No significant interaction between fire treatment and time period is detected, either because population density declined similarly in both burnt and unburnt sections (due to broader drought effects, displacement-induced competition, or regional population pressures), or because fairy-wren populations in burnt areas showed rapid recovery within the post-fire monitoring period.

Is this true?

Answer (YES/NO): YES